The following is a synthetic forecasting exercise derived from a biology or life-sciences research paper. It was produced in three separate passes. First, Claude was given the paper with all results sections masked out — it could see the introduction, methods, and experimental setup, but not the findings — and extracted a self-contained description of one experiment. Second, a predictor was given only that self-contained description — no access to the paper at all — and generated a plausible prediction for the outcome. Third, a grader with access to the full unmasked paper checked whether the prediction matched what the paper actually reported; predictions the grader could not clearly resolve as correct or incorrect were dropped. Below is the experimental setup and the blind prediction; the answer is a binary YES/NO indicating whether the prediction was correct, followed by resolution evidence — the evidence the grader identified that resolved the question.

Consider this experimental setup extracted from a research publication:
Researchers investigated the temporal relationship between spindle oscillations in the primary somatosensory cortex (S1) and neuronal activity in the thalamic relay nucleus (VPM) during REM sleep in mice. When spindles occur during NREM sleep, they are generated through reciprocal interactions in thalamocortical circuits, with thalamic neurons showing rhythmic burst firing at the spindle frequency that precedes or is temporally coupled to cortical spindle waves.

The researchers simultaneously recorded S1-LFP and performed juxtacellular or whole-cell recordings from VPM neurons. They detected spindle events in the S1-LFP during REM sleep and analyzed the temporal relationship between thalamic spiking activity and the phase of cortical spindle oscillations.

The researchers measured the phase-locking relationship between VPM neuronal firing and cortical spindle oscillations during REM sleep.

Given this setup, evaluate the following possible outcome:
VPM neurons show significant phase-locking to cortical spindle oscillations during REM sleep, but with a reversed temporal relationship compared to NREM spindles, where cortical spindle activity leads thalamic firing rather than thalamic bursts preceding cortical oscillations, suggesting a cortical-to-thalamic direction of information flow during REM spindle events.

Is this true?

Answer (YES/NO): NO